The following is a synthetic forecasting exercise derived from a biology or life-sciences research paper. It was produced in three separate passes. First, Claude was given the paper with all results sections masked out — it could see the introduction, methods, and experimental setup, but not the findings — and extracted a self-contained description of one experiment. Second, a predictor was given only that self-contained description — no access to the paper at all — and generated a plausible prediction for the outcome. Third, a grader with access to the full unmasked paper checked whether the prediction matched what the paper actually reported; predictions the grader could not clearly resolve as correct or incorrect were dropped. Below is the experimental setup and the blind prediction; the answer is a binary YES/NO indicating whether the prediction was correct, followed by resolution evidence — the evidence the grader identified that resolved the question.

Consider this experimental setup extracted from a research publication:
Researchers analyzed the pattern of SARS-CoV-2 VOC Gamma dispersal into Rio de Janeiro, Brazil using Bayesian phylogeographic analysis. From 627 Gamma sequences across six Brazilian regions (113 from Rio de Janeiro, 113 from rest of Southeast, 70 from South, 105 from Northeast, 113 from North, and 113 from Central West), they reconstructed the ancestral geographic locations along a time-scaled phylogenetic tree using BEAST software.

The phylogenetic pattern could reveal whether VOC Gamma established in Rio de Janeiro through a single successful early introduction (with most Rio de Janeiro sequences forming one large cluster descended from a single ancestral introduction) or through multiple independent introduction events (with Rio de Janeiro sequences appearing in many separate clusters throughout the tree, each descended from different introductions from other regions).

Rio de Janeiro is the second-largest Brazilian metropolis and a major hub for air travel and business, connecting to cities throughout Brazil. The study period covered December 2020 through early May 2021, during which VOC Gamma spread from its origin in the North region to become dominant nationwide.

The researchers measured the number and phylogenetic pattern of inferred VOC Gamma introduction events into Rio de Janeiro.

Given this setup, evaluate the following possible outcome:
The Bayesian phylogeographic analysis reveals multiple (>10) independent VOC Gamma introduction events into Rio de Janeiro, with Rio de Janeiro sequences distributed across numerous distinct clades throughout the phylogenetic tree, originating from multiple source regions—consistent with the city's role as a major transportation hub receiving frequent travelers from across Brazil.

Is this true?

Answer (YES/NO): YES